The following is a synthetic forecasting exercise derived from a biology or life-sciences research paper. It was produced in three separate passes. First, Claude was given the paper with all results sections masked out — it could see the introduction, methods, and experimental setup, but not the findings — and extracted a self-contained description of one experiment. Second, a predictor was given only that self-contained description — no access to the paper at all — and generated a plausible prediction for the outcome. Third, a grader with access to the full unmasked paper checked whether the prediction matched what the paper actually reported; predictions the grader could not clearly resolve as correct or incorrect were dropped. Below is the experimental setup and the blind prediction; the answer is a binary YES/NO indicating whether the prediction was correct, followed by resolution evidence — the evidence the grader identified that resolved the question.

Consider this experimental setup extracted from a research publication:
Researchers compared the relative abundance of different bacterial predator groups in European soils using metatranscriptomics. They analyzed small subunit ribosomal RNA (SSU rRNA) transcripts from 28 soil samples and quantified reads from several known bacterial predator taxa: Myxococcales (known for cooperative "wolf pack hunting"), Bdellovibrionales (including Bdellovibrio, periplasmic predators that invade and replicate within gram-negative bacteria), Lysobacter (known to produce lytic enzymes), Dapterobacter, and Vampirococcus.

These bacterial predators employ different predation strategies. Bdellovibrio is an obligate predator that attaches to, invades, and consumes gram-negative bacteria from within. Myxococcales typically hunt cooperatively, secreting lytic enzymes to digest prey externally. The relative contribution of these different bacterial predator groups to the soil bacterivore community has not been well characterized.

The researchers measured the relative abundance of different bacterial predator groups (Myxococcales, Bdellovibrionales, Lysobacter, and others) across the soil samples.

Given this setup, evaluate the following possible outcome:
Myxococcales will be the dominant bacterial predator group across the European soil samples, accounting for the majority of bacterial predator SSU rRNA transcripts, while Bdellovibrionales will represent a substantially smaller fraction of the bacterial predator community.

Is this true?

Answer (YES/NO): YES